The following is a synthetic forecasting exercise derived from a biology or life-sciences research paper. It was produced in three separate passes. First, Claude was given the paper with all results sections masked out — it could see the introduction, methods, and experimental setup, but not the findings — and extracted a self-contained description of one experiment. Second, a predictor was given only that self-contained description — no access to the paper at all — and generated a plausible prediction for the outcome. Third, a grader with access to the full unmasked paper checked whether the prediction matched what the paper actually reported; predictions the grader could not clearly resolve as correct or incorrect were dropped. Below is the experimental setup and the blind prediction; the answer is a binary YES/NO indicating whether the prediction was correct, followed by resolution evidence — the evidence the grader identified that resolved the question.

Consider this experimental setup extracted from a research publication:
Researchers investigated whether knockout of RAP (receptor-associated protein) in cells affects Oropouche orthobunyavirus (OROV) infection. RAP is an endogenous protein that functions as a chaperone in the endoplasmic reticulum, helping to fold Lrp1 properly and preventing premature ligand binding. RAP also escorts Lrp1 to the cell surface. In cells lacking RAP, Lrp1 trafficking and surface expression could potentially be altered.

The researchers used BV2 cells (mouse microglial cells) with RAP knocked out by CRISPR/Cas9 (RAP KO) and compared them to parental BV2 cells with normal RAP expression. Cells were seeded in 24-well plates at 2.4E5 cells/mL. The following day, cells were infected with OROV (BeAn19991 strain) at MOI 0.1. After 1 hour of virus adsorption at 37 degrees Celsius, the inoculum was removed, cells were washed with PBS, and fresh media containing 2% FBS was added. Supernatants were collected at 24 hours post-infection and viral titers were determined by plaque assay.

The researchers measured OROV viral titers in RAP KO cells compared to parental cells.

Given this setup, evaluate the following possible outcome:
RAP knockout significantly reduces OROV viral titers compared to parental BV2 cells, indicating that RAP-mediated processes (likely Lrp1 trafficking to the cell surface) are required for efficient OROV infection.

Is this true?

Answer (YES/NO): YES